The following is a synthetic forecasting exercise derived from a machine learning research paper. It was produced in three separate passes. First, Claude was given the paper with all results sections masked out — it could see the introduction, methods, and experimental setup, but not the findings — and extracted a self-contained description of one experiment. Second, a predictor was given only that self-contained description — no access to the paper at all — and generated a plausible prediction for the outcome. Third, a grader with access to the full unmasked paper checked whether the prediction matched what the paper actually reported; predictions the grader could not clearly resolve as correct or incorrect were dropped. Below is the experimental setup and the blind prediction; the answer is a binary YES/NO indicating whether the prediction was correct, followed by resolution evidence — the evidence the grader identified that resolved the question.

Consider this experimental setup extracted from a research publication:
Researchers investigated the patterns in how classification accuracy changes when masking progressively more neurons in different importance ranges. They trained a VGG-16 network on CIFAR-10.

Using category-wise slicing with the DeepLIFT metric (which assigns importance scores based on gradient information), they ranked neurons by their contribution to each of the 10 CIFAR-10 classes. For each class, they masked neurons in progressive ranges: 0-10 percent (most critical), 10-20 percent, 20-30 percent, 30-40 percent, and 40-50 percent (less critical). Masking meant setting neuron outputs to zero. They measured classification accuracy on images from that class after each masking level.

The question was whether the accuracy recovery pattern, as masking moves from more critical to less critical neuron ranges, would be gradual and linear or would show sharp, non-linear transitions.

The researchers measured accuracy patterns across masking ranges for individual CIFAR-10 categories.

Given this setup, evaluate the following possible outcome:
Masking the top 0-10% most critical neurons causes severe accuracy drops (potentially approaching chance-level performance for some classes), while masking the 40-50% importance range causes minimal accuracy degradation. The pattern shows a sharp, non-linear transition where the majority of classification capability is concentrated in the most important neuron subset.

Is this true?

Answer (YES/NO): YES